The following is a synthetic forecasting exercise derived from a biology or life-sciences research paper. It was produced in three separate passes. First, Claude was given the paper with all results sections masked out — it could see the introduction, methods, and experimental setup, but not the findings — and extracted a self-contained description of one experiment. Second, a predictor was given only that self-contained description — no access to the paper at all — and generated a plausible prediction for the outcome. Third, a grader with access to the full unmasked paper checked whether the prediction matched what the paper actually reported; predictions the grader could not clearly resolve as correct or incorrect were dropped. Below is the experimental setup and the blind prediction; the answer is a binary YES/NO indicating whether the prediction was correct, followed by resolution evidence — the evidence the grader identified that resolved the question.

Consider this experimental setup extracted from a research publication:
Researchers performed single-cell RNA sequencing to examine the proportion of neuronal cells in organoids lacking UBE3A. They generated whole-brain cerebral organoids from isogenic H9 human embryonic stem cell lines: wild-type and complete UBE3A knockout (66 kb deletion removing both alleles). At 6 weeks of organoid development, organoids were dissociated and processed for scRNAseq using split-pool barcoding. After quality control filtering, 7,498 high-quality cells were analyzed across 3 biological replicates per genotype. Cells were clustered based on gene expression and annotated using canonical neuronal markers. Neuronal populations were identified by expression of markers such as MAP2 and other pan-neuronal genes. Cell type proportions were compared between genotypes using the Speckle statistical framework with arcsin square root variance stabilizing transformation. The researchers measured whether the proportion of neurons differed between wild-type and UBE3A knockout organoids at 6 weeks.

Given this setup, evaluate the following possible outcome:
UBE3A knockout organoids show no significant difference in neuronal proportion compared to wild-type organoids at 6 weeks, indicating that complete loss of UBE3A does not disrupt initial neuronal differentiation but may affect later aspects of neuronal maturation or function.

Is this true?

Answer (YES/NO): NO